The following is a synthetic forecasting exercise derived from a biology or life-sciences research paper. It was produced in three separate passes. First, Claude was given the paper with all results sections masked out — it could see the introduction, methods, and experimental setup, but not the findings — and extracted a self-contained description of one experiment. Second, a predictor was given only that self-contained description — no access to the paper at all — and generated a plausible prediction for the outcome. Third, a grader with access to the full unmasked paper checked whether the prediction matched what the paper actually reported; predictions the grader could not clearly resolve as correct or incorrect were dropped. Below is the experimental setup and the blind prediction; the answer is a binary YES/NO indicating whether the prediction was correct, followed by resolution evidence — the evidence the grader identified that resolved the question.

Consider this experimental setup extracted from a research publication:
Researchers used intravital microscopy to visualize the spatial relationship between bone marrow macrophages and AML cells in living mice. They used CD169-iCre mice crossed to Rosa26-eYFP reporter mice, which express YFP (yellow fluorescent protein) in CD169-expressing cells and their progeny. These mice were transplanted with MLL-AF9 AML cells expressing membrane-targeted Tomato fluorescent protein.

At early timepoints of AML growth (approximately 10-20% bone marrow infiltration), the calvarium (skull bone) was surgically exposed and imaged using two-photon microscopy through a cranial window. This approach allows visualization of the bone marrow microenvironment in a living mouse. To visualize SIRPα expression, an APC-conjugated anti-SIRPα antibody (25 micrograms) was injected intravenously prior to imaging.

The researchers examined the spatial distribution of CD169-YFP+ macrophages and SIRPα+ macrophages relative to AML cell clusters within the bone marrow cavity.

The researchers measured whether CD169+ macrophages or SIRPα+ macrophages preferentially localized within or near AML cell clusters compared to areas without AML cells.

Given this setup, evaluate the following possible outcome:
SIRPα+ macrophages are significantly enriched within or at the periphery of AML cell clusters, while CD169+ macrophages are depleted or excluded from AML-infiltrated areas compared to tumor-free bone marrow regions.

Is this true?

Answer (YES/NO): NO